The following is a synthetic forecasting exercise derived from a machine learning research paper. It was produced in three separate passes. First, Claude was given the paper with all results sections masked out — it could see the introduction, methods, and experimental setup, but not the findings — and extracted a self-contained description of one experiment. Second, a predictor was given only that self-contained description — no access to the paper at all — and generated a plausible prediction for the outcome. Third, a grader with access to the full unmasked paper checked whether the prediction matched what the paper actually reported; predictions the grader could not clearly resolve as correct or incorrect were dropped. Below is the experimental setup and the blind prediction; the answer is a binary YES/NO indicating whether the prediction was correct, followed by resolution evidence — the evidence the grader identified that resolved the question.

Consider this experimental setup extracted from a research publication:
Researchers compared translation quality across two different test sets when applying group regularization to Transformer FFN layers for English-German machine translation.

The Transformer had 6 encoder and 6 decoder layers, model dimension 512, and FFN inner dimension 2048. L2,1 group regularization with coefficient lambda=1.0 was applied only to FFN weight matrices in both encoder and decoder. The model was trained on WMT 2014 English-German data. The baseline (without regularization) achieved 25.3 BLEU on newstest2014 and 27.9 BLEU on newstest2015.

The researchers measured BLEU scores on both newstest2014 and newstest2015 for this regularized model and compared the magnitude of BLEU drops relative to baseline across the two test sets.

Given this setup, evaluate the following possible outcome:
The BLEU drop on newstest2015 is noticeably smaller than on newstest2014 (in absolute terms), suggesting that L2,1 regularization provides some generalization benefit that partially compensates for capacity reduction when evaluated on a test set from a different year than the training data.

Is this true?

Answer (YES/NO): NO